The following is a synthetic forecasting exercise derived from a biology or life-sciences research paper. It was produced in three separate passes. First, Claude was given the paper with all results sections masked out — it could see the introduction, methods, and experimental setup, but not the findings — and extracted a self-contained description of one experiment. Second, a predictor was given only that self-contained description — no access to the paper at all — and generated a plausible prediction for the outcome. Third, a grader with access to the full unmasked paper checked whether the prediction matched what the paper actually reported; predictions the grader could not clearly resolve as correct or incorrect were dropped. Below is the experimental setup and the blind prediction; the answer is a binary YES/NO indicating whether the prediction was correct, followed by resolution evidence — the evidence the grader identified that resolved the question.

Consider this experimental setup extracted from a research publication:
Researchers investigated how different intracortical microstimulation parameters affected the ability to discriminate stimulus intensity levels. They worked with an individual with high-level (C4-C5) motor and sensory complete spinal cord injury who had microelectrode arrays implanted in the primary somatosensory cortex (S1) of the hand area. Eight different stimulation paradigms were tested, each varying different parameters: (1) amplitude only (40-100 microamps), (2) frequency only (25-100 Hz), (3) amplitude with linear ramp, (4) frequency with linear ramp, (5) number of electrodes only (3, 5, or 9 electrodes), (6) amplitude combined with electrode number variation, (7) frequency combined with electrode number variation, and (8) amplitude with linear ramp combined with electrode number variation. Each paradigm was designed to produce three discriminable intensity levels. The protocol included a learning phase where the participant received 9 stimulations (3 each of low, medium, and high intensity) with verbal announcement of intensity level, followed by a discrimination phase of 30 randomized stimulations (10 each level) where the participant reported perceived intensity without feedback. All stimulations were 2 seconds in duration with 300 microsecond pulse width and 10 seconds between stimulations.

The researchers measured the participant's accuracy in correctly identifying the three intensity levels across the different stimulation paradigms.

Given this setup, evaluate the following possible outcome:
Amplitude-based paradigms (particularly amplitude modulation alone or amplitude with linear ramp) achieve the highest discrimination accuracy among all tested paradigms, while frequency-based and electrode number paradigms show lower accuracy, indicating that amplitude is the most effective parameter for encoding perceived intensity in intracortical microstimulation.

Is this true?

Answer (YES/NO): NO